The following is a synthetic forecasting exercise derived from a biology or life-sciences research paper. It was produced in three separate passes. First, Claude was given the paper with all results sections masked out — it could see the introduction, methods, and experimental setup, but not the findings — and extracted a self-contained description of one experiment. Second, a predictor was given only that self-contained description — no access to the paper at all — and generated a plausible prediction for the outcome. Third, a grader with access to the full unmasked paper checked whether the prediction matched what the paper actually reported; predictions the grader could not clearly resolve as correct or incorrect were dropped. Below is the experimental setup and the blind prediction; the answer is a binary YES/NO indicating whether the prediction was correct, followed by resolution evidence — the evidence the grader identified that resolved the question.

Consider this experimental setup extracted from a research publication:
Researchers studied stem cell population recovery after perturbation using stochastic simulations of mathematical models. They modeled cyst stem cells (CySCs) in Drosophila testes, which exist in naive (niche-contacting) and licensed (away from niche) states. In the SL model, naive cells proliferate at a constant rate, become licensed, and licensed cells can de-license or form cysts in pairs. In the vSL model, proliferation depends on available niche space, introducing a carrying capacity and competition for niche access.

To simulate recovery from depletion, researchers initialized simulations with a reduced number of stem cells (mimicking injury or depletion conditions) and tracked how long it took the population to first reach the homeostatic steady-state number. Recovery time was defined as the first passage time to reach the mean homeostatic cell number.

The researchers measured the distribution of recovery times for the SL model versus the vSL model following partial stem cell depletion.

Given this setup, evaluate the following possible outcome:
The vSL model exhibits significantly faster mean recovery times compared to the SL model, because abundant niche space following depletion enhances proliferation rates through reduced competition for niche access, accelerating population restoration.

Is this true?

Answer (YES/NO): YES